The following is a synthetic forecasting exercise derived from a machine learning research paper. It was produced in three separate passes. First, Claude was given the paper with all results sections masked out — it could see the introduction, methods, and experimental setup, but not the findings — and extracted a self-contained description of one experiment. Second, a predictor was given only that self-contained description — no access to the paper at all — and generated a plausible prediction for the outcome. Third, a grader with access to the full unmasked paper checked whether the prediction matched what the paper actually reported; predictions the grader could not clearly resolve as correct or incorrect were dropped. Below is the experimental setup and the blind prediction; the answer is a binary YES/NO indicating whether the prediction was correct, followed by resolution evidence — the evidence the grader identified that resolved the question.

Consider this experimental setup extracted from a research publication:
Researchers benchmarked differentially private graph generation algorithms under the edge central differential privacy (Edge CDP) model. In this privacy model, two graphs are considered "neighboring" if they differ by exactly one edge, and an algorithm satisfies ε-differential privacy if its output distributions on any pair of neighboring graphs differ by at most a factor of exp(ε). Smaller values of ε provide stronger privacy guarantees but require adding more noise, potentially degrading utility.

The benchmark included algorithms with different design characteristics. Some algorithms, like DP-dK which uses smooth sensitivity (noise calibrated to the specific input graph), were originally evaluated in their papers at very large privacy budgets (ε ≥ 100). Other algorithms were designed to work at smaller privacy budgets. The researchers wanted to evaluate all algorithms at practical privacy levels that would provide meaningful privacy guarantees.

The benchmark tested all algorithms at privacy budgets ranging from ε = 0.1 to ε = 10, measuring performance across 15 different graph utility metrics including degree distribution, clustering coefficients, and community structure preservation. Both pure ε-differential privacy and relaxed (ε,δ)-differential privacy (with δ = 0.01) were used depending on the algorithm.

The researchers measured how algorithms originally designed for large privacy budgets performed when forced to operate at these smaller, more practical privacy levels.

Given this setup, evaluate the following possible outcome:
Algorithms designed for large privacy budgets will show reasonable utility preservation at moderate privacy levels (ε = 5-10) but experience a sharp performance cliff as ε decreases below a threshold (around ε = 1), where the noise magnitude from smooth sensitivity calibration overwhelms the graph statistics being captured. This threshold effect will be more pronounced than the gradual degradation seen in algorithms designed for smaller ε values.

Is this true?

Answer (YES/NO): NO